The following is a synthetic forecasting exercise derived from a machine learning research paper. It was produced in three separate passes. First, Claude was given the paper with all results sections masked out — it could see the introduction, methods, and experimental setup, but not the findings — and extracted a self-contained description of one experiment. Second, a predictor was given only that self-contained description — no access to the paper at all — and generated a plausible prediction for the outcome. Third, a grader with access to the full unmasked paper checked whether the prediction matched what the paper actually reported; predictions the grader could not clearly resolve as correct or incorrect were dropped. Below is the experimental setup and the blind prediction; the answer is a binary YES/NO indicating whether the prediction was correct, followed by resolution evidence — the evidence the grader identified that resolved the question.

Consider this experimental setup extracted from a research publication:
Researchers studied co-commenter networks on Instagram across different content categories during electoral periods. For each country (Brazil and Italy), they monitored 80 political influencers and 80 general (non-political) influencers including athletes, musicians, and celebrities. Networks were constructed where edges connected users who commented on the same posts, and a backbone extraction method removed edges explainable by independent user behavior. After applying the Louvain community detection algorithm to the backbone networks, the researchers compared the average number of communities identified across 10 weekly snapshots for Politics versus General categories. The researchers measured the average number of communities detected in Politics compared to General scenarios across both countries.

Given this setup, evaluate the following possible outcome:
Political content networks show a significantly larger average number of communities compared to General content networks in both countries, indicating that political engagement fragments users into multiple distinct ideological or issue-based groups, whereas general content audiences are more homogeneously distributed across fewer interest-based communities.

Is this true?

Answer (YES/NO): NO